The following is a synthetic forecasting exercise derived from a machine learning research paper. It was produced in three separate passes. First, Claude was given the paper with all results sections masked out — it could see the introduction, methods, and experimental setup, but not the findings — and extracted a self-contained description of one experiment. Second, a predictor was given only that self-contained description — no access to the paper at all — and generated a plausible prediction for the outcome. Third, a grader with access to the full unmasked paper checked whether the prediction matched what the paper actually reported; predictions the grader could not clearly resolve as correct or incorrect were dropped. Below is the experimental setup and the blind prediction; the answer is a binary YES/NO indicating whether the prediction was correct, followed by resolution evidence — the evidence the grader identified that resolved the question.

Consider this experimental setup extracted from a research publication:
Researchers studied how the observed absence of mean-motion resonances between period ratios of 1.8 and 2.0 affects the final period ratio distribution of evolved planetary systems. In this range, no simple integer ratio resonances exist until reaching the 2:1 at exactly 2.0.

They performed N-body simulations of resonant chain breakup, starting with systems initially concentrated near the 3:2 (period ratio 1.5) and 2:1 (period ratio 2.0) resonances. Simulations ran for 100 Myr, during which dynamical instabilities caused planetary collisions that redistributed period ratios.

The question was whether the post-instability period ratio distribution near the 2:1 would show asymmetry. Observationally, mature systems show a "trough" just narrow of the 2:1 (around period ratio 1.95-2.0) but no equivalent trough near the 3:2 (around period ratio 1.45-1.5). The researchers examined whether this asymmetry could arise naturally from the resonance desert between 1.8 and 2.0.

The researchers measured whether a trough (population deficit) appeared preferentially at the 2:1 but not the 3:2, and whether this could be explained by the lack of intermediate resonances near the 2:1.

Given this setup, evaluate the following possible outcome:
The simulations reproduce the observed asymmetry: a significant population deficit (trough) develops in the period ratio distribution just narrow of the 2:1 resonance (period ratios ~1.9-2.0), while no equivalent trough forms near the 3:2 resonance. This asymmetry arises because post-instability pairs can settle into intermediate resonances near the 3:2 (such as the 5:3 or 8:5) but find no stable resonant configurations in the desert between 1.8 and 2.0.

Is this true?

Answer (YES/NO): NO